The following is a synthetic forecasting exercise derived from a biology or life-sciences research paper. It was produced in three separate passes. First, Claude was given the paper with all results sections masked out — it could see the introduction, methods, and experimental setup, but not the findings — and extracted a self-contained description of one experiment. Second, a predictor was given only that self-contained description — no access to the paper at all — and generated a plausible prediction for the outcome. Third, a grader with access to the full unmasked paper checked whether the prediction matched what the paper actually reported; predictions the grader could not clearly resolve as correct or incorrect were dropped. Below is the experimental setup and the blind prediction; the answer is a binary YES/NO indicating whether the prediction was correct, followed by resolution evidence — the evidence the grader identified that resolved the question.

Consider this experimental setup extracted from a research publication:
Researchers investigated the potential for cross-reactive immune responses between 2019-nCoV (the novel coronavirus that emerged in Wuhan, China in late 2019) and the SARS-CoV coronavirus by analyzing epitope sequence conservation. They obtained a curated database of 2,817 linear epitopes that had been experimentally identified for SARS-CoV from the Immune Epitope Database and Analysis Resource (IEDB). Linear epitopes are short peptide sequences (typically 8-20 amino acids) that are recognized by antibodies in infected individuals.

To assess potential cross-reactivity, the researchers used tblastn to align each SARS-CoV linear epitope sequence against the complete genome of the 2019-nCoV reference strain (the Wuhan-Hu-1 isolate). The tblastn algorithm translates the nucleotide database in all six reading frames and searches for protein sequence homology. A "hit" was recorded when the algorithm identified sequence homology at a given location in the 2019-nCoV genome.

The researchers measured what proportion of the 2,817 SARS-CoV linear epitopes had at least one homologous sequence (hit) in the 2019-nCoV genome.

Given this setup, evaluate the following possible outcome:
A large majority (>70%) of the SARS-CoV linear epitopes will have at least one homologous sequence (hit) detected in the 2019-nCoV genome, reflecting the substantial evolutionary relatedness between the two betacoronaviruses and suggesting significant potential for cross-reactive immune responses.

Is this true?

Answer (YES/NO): NO